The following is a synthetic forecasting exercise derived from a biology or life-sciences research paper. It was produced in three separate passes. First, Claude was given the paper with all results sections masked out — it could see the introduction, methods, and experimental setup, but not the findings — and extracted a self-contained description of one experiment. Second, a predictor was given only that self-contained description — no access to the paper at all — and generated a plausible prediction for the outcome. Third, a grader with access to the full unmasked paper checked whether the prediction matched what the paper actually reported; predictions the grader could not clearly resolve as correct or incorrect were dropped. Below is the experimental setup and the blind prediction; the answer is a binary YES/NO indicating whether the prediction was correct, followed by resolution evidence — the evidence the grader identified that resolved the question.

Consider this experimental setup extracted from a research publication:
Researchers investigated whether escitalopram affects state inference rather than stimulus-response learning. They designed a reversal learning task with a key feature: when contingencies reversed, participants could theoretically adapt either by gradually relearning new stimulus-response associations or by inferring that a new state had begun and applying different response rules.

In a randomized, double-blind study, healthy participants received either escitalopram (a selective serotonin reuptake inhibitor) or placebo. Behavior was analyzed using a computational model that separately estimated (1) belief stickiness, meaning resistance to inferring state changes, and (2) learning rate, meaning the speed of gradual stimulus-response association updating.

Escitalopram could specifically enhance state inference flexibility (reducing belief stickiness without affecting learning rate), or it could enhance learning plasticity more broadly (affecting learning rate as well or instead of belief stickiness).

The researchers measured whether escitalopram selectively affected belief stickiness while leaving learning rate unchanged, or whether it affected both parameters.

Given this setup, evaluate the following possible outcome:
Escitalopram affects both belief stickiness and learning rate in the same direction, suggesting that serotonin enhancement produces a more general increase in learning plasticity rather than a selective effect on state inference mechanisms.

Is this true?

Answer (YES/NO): NO